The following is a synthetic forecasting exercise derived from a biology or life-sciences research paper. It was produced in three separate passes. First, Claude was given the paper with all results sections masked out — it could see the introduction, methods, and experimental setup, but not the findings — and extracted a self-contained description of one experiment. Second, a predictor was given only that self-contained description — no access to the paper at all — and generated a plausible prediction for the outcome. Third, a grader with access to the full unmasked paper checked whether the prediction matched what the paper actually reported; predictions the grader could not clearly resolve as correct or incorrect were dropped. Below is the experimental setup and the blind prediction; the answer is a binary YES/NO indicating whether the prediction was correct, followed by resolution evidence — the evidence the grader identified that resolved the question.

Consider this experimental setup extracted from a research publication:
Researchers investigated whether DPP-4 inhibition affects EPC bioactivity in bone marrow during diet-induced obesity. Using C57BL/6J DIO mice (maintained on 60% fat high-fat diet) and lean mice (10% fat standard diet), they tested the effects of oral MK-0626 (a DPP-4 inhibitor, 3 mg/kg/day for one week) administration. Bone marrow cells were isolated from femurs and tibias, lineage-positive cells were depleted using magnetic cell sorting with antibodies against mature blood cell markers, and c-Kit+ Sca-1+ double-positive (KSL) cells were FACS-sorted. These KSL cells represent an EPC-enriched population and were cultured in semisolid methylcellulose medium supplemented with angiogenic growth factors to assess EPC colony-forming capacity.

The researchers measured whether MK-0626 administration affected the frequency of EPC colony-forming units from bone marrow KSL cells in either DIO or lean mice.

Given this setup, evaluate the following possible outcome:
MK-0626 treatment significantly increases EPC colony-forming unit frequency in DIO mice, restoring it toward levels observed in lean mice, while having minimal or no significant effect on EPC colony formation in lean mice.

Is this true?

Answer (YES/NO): NO